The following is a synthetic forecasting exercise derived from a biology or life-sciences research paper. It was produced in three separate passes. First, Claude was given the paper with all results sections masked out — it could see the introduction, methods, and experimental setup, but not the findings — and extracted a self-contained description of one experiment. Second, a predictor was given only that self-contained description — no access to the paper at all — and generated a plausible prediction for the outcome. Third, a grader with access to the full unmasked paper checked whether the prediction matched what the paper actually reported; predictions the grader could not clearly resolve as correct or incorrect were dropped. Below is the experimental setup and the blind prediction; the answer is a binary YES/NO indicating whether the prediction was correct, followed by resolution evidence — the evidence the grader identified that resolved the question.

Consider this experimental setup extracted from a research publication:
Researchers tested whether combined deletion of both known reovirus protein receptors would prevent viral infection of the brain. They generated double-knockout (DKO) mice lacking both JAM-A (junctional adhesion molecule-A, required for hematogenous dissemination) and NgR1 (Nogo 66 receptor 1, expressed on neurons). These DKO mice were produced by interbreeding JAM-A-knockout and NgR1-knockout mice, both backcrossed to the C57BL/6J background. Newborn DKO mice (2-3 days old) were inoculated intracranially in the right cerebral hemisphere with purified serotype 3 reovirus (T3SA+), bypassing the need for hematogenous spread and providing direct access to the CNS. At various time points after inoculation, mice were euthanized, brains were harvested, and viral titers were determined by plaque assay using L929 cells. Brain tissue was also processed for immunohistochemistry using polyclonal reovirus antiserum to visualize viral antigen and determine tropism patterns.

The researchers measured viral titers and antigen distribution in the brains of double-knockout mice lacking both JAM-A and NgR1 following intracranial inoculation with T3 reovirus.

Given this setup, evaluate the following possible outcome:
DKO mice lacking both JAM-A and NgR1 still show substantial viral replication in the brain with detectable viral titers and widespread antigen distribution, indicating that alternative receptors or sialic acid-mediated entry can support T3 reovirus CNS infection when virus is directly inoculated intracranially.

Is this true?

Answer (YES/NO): YES